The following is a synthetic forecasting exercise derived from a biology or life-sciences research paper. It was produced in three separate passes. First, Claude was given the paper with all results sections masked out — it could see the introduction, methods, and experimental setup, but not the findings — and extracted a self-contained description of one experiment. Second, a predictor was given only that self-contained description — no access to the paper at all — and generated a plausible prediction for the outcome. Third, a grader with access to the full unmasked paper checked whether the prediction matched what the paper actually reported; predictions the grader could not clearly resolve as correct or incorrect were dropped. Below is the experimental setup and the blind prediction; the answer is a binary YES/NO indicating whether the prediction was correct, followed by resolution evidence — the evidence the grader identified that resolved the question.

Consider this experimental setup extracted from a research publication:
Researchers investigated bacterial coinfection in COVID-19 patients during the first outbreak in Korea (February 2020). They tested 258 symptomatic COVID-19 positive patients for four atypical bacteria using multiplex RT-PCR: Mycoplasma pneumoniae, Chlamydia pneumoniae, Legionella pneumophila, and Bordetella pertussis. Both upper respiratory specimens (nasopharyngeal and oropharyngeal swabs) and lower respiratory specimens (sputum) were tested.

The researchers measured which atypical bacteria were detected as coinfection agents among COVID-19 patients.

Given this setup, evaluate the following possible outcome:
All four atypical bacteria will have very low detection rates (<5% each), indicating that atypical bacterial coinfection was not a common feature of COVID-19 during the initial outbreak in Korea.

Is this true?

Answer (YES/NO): YES